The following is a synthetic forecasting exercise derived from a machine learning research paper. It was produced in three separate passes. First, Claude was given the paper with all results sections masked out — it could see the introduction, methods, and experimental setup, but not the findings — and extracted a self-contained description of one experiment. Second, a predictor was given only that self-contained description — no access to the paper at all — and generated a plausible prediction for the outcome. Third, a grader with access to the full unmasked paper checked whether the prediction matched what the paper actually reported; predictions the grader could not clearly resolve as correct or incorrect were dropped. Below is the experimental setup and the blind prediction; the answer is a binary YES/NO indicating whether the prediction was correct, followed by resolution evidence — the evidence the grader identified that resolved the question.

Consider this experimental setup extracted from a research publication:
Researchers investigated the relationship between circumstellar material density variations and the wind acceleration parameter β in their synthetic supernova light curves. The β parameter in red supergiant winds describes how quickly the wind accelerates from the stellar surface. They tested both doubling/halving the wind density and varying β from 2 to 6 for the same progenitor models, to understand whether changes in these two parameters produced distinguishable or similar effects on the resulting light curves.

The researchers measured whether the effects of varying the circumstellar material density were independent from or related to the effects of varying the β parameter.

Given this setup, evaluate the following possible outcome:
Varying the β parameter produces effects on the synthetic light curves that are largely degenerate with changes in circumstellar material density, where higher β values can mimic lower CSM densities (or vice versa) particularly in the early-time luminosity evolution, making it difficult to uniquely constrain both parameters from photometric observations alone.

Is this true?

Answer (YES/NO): YES